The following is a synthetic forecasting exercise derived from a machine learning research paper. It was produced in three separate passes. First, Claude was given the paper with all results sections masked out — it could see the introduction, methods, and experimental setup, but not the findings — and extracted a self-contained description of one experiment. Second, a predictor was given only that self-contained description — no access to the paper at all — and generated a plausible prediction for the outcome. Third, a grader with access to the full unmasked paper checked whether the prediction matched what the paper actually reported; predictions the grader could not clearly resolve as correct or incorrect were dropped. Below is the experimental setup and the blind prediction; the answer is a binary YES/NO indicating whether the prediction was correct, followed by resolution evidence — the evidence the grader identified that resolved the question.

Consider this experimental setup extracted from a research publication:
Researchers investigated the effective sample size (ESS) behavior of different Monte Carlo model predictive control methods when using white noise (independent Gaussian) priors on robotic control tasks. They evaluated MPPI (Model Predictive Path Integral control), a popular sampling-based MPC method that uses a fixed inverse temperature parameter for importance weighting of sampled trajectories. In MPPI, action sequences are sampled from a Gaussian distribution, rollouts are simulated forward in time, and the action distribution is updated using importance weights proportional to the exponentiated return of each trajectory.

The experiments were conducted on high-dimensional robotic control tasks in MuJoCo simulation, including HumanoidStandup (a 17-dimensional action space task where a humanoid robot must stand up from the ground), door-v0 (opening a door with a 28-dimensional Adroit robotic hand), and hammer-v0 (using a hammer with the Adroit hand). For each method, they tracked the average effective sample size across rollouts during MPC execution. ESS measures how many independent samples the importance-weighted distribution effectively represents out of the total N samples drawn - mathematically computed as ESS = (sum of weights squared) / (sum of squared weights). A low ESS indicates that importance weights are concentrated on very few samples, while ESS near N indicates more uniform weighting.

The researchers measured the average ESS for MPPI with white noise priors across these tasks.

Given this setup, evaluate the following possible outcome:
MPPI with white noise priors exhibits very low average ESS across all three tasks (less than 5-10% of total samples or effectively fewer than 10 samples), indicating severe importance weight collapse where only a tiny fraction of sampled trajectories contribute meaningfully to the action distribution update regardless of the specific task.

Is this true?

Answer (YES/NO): YES